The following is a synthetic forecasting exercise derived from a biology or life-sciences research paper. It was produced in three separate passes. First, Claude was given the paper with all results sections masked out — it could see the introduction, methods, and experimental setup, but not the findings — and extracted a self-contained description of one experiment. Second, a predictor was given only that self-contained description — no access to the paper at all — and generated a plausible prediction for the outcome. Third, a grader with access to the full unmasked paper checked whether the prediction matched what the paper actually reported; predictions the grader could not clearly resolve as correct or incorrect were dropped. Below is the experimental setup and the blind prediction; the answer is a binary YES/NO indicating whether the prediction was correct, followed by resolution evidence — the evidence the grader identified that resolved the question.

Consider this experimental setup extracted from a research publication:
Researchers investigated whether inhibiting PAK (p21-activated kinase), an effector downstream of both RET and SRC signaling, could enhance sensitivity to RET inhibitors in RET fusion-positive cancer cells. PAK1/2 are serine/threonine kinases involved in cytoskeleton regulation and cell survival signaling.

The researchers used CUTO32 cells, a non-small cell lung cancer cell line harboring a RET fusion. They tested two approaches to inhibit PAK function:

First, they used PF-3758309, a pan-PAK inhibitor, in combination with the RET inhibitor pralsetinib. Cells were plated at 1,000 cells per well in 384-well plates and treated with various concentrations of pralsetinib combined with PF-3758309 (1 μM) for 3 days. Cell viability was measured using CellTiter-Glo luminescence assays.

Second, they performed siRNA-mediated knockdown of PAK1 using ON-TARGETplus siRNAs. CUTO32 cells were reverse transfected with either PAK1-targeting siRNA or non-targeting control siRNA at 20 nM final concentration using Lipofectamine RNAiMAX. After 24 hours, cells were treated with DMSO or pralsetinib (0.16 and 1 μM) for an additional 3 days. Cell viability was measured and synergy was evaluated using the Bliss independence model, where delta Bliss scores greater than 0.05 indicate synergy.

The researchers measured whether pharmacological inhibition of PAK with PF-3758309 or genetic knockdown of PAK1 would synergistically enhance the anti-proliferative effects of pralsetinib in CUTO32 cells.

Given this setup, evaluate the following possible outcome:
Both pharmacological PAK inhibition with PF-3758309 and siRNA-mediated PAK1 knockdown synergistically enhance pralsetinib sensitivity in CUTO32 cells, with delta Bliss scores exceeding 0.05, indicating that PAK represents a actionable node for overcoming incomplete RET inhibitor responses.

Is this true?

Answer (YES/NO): YES